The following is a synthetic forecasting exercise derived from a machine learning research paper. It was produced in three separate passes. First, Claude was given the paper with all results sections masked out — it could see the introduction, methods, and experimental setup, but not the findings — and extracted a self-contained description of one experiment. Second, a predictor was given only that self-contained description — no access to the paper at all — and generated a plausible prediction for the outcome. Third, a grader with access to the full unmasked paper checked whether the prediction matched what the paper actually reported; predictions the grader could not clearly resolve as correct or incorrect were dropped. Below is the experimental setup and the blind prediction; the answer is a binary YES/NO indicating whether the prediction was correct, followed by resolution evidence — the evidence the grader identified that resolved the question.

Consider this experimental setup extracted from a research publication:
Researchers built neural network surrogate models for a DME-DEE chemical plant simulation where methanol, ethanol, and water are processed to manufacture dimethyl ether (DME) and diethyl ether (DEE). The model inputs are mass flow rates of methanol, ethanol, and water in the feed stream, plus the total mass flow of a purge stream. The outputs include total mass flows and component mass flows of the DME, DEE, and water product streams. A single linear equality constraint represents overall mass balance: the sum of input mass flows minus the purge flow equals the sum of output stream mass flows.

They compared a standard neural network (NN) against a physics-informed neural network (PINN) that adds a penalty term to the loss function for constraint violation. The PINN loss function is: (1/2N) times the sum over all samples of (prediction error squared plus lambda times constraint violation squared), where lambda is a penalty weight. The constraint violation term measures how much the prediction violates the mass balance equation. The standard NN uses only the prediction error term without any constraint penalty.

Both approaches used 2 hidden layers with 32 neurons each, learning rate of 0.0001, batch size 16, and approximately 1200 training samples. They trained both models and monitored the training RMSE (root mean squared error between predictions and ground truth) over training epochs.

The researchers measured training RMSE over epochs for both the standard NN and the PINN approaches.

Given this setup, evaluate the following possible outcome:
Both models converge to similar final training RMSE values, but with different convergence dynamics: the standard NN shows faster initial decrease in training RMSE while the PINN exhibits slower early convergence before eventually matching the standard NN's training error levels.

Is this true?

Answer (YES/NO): NO